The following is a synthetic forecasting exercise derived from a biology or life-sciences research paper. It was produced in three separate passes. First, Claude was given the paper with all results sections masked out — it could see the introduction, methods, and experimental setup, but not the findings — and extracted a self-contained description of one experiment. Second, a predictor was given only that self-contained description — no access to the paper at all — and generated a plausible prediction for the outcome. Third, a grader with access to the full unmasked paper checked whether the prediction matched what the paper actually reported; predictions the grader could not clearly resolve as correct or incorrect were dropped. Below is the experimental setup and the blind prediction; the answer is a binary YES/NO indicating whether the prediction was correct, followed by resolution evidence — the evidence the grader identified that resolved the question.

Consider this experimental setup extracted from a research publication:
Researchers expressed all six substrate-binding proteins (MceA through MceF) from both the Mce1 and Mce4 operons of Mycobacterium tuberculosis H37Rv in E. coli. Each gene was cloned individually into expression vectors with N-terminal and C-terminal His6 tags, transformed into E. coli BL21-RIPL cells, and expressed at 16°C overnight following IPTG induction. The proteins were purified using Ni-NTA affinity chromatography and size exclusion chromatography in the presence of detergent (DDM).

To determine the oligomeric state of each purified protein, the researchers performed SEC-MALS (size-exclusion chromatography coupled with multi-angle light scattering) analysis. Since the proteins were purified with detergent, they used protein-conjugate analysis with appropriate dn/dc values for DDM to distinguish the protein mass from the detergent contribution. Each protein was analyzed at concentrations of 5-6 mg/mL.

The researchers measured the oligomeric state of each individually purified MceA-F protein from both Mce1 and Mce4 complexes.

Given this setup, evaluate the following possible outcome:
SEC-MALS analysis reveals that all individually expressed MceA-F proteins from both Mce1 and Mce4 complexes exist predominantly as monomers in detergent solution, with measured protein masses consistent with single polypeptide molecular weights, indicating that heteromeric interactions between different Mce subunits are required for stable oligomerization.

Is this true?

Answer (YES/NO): YES